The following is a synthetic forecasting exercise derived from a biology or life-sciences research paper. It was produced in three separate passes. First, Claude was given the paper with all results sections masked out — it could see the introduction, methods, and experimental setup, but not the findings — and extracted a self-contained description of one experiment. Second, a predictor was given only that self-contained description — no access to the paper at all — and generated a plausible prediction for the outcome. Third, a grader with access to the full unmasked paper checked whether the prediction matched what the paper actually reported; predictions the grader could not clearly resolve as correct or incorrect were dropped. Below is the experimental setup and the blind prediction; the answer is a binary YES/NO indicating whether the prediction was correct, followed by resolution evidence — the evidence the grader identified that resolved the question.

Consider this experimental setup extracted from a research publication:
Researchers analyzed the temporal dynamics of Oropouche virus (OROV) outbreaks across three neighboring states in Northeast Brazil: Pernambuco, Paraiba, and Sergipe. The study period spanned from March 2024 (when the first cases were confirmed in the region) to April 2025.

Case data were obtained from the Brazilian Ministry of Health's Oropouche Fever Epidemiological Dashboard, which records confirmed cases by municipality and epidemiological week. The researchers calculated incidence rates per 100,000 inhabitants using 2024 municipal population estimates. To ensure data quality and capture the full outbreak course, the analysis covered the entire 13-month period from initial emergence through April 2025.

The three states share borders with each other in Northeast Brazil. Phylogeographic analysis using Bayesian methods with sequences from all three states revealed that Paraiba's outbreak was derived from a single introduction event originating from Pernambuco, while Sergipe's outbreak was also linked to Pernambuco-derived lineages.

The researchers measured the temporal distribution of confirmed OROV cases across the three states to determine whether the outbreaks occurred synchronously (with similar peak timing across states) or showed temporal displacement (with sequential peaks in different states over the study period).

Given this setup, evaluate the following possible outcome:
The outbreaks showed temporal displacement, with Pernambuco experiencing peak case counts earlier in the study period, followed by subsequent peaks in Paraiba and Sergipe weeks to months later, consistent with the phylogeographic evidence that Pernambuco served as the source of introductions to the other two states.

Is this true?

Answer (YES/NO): YES